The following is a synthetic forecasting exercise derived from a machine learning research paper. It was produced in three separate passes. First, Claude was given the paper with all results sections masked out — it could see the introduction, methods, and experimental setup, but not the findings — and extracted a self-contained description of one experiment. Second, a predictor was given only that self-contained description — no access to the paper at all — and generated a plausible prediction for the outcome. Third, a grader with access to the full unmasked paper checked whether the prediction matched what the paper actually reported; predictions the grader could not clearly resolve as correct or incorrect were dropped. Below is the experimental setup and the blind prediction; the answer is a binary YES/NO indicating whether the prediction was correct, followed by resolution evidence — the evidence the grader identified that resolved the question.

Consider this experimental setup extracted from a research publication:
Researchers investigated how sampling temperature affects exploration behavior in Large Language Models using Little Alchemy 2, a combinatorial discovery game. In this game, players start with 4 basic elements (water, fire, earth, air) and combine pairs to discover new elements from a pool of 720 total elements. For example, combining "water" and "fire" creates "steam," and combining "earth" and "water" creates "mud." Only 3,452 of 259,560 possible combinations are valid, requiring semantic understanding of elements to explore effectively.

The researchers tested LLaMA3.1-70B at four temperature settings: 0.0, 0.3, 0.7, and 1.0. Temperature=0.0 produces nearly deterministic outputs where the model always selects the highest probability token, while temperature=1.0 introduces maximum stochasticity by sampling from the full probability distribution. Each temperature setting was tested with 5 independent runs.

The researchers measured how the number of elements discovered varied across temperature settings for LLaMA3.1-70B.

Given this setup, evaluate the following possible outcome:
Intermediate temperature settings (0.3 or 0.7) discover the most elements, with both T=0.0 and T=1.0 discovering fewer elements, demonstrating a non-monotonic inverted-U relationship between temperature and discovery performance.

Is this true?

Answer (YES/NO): NO